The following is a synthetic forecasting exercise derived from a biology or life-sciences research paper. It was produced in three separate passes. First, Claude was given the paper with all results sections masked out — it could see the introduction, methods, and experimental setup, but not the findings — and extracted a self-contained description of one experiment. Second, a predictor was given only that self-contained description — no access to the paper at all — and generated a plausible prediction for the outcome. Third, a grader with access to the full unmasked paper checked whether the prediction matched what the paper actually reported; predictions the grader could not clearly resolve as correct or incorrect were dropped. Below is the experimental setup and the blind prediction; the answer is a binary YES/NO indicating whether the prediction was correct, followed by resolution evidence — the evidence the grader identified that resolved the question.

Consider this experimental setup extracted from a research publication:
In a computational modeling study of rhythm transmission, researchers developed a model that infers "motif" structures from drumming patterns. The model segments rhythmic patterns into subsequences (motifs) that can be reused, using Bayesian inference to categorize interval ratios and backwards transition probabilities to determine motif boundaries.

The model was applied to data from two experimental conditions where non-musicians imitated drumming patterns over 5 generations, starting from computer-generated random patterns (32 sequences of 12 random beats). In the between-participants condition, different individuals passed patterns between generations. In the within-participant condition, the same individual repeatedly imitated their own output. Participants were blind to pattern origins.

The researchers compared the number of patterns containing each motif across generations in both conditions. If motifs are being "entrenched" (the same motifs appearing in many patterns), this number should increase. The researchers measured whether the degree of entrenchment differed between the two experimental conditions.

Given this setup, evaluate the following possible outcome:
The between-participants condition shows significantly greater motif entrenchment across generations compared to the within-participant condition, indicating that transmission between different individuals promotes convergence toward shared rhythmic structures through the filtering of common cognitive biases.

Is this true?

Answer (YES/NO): NO